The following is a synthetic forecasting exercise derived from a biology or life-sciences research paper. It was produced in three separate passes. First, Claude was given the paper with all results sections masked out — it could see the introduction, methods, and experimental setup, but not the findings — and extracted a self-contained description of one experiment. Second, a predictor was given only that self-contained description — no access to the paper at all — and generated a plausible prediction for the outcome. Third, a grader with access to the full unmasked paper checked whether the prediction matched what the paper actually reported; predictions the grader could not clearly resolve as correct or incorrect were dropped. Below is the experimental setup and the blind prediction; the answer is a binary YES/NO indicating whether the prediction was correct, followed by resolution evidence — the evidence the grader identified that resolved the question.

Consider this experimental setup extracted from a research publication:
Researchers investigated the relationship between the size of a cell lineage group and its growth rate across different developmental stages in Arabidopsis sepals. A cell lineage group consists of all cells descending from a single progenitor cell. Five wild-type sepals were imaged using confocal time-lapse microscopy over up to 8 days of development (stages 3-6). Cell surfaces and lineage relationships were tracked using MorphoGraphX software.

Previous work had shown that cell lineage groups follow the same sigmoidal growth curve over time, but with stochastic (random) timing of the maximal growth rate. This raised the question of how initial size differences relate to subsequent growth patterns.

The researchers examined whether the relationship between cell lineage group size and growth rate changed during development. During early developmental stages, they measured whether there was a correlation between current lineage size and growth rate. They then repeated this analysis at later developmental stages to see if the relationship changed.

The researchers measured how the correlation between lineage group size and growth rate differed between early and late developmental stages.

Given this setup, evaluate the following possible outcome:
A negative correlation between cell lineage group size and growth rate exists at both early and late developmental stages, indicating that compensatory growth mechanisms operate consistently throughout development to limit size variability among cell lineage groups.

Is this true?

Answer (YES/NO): NO